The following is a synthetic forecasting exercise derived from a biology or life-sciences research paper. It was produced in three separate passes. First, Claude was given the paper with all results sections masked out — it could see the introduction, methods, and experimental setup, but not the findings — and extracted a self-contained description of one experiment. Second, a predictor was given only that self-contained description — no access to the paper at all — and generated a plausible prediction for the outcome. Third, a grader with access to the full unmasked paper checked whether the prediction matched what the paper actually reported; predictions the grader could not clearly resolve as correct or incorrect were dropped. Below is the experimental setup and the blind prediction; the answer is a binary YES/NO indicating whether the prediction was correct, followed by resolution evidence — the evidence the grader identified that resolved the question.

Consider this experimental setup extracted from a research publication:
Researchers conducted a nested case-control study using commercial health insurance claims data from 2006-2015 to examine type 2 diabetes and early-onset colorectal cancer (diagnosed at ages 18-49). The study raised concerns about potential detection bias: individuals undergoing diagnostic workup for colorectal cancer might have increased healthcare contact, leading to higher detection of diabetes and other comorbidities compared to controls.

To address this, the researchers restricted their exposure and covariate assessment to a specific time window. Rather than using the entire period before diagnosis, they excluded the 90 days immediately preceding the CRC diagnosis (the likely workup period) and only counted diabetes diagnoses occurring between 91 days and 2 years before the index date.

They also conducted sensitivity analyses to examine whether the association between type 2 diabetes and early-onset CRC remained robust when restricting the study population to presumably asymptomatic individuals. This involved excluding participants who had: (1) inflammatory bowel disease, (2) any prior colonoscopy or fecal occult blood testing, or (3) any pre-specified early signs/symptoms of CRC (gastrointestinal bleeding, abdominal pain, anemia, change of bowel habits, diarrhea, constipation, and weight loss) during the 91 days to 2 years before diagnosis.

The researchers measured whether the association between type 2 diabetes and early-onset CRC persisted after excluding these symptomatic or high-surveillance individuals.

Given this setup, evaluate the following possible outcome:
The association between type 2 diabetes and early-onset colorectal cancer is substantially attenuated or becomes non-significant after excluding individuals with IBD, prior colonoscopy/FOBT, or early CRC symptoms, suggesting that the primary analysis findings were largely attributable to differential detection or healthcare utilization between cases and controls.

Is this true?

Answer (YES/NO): NO